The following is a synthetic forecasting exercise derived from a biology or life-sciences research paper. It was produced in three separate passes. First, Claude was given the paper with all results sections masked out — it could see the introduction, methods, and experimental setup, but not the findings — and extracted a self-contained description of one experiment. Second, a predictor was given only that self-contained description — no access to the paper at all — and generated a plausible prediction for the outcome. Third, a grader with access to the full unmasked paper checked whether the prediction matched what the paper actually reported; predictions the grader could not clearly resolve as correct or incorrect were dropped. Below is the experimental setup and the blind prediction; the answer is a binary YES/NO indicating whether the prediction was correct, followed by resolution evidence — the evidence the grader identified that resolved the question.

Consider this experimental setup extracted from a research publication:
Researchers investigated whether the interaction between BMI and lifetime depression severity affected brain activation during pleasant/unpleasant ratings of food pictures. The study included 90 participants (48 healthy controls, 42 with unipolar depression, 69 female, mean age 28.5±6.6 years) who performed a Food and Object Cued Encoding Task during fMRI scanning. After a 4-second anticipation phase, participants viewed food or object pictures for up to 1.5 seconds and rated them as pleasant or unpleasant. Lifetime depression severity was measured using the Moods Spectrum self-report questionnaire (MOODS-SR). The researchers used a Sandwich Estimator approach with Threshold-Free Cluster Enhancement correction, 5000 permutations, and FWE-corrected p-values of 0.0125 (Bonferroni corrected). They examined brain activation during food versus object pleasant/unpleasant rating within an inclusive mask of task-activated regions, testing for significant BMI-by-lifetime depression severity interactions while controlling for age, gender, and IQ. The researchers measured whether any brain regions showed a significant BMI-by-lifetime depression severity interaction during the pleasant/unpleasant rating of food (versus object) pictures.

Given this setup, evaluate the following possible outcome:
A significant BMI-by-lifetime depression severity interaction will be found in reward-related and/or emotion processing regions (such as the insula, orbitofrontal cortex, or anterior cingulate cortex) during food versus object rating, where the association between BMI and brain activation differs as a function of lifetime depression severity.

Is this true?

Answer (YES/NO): NO